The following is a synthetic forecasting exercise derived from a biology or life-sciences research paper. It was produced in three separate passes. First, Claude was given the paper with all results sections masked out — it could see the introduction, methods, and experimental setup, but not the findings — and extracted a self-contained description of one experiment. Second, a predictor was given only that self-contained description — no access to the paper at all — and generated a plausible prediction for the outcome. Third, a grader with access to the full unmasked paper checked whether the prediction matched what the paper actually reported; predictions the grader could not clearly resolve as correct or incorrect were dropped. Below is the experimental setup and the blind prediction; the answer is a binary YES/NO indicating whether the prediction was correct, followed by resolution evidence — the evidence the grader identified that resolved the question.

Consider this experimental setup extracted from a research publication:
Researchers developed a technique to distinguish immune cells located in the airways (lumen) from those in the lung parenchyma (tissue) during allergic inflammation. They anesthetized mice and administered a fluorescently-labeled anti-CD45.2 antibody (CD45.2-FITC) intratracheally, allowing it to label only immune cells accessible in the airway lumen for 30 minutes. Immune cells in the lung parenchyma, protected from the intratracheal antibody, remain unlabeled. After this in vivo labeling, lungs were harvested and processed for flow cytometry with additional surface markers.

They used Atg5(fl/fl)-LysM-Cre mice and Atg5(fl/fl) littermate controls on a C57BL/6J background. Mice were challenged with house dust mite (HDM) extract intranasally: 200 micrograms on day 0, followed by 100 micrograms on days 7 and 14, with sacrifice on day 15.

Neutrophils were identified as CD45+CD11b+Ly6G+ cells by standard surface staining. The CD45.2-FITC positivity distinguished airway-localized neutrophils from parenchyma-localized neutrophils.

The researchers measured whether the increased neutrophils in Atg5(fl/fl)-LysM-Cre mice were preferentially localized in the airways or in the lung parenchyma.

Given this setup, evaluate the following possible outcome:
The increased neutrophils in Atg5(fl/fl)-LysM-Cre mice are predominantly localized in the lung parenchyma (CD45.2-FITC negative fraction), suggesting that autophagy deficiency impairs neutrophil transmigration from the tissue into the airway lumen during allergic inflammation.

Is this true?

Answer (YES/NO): NO